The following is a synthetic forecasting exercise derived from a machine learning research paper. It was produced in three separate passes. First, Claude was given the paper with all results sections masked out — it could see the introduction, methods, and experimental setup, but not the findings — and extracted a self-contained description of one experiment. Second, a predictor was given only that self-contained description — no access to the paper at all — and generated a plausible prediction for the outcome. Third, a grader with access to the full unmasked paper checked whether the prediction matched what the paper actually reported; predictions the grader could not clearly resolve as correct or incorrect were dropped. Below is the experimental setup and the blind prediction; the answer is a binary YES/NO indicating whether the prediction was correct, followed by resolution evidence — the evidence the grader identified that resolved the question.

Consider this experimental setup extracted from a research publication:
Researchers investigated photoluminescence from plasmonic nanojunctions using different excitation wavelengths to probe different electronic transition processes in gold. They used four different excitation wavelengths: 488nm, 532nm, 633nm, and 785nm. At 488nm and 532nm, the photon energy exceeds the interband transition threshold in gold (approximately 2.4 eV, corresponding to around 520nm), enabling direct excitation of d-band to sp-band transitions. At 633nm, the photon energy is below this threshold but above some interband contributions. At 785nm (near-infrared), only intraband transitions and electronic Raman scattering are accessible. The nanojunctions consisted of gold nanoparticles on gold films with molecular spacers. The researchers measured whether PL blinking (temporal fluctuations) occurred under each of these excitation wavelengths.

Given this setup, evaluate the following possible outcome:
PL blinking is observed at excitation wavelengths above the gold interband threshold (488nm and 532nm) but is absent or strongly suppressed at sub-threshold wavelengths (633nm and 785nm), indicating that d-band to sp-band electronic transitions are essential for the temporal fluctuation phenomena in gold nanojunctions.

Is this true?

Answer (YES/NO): YES